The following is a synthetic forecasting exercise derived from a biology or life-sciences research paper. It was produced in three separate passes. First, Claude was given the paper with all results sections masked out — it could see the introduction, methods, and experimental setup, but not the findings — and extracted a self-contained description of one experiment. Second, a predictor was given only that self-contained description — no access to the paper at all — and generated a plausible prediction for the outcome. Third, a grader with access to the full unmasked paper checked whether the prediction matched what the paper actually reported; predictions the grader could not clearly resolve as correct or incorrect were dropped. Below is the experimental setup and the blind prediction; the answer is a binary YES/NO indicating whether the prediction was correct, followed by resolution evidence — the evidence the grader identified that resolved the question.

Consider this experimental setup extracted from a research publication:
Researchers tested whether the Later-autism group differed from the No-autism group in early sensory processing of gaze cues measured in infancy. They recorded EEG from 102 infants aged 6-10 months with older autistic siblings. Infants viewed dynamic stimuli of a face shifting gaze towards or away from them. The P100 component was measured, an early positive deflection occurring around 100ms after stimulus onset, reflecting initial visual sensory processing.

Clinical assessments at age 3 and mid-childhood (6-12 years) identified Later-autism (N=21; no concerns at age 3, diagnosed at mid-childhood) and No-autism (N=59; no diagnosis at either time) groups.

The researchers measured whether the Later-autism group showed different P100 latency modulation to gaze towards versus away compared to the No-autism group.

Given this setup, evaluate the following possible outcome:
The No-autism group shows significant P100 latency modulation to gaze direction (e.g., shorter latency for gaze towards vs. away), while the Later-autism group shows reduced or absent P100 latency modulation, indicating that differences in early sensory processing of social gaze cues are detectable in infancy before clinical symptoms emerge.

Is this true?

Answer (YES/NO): NO